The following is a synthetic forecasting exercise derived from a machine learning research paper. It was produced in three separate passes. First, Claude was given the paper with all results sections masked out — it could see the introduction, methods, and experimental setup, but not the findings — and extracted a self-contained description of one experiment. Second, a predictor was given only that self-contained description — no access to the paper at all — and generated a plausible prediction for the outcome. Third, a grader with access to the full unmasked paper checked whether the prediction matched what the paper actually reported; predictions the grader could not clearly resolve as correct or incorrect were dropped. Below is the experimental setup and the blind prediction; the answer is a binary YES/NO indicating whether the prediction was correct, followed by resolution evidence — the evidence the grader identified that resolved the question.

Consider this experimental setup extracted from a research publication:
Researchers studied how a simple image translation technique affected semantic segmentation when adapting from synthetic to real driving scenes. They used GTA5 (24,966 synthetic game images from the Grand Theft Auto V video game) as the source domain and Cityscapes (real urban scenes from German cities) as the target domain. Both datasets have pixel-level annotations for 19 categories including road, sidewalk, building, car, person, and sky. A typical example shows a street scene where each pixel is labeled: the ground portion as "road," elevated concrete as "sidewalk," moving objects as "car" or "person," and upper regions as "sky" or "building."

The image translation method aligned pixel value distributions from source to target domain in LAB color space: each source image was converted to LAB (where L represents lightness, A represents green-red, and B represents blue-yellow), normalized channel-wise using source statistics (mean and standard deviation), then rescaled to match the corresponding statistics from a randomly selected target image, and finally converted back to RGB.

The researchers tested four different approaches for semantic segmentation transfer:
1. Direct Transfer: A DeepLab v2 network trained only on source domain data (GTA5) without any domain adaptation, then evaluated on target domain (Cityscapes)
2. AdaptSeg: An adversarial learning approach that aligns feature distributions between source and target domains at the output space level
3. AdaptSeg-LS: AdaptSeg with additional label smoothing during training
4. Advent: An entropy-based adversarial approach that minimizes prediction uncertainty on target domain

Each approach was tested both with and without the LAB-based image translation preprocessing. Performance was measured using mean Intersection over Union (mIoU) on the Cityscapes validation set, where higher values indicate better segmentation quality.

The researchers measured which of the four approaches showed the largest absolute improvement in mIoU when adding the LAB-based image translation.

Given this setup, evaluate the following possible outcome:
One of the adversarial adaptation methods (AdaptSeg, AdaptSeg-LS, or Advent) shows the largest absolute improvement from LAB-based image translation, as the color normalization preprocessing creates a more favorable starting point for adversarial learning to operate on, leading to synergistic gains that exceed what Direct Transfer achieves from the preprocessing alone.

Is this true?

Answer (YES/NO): NO